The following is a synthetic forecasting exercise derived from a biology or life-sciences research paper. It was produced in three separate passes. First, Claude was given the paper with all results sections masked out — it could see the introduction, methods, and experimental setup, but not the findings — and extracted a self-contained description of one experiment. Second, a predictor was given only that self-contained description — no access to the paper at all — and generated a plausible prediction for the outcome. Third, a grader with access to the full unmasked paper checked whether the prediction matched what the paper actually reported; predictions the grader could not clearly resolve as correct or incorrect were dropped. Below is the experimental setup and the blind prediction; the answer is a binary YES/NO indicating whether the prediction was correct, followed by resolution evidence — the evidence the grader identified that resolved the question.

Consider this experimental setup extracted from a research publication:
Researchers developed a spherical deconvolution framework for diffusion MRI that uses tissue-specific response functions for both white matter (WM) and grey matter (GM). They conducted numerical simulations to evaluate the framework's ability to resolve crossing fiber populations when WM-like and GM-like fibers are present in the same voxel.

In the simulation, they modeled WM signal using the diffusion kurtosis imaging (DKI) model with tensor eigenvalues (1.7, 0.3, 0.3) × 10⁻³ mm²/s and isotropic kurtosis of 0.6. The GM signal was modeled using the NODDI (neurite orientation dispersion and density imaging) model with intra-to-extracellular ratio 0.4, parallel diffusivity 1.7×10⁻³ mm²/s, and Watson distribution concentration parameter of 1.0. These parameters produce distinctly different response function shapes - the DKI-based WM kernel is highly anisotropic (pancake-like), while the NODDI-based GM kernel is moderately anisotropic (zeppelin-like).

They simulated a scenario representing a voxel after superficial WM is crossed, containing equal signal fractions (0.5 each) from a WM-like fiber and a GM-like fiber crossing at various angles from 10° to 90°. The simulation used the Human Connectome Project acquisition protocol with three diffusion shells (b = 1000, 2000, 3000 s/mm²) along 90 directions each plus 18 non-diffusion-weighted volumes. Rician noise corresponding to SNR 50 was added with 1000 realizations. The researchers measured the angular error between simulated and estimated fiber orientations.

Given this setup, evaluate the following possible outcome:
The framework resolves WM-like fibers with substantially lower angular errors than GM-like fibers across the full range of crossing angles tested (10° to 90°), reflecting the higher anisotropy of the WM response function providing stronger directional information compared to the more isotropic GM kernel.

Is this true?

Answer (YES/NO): YES